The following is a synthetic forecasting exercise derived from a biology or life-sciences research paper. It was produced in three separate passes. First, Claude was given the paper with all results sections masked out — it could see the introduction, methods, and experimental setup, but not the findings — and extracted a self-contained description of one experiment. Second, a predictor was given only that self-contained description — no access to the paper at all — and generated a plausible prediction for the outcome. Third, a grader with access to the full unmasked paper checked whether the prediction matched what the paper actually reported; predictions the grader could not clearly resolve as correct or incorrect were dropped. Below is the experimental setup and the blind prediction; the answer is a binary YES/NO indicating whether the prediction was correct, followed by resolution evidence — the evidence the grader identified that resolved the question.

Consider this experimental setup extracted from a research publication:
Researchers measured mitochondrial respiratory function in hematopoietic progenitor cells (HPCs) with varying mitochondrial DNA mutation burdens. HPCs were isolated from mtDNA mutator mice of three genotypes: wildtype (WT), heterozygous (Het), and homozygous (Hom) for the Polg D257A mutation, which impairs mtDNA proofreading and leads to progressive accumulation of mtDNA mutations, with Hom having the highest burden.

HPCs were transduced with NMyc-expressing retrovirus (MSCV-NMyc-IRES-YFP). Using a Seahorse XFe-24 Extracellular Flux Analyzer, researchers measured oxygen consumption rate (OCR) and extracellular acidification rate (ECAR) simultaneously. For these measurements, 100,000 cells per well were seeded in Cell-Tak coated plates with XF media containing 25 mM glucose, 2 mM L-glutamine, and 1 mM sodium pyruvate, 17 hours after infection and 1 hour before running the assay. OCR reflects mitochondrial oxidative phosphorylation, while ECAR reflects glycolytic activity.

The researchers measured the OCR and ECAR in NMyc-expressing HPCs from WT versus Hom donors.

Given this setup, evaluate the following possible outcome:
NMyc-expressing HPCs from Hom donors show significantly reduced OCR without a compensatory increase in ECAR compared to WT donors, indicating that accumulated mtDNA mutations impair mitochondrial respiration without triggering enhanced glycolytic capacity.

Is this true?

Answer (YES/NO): NO